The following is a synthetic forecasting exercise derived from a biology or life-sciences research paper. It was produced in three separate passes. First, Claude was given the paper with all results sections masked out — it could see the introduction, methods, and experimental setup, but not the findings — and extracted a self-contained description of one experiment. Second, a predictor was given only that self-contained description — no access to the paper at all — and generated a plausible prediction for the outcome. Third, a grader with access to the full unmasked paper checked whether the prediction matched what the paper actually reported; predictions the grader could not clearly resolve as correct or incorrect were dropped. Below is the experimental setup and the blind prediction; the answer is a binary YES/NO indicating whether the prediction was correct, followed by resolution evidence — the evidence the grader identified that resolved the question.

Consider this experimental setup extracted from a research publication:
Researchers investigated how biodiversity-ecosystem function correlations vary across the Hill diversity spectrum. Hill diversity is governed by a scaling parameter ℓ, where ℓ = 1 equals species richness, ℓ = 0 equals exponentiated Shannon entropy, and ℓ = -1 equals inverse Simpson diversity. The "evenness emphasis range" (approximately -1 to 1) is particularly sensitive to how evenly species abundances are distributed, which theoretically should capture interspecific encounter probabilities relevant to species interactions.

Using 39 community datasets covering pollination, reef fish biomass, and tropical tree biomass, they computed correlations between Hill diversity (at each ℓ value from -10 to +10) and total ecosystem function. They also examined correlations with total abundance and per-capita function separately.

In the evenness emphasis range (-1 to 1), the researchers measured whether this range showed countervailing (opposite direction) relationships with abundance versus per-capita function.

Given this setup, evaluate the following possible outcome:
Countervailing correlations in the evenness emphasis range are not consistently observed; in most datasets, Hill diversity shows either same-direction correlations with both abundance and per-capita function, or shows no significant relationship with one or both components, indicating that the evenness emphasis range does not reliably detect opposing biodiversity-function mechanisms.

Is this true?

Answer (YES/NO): NO